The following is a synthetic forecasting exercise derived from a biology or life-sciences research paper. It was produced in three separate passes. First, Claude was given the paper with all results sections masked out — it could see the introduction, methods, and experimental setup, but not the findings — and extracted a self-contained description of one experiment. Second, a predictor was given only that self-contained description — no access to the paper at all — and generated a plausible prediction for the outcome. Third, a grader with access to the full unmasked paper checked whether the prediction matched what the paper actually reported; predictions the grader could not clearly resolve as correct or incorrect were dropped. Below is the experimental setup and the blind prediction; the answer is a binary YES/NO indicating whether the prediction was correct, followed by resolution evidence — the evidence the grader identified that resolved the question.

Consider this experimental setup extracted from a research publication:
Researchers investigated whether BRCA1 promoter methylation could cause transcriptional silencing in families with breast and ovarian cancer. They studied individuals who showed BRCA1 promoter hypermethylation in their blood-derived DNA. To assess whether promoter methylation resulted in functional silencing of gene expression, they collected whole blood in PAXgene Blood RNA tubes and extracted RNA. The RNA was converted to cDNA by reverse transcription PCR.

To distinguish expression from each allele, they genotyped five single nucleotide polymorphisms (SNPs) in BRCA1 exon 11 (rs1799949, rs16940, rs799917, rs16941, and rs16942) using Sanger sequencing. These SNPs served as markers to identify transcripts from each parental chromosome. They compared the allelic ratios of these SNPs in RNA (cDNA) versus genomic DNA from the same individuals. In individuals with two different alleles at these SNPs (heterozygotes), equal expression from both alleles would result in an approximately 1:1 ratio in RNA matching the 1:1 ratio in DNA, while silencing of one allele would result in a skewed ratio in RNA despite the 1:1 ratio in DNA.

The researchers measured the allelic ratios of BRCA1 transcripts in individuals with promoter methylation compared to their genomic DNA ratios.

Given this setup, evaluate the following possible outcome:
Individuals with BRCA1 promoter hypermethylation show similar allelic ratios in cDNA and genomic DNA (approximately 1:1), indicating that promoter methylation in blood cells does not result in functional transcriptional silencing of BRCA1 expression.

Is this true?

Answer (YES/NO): NO